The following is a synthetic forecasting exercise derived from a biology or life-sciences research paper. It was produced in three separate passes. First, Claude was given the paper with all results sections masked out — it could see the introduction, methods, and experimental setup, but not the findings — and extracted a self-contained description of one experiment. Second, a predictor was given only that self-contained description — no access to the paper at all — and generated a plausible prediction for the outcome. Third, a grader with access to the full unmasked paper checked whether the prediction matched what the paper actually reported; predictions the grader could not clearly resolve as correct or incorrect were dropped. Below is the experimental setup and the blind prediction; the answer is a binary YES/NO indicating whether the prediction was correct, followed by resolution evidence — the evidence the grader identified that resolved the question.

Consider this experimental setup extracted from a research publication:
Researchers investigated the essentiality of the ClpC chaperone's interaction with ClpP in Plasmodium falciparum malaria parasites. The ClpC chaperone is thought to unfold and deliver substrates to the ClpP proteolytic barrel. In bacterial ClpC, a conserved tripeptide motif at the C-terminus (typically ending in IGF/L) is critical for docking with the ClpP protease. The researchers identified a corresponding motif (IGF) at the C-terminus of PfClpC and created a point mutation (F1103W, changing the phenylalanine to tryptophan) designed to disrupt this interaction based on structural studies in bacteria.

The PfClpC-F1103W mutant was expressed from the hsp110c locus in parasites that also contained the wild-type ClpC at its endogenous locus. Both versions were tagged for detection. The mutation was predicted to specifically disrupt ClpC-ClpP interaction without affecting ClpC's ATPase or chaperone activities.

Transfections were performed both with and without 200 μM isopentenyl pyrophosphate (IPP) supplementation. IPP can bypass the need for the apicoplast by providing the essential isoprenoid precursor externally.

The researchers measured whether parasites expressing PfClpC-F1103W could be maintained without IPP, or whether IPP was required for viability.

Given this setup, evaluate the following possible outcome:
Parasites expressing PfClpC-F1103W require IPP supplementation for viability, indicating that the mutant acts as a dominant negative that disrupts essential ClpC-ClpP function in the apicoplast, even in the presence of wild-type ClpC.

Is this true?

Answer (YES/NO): YES